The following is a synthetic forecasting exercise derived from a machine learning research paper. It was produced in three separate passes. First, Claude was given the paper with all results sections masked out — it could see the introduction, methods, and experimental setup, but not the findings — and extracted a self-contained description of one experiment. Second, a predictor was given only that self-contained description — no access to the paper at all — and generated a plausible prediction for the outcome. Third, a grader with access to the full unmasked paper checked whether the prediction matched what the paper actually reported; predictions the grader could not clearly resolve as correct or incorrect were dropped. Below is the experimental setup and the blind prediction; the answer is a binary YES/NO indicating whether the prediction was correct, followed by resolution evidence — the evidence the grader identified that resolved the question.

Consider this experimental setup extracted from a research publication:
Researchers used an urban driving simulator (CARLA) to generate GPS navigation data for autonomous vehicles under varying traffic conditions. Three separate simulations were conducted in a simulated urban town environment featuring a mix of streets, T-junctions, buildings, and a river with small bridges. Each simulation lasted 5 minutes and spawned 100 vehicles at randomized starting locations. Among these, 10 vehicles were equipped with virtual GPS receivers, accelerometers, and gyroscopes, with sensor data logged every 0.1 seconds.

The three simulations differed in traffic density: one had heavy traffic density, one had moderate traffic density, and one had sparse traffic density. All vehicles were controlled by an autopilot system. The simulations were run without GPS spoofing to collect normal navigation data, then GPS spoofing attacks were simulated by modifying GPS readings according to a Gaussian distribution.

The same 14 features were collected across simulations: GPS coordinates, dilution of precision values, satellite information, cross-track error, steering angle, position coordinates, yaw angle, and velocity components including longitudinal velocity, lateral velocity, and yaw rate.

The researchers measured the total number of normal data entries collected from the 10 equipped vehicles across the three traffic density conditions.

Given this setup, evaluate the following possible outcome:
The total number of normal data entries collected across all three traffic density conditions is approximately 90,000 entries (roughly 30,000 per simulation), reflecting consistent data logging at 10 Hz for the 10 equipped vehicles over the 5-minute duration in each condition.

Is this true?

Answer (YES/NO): NO